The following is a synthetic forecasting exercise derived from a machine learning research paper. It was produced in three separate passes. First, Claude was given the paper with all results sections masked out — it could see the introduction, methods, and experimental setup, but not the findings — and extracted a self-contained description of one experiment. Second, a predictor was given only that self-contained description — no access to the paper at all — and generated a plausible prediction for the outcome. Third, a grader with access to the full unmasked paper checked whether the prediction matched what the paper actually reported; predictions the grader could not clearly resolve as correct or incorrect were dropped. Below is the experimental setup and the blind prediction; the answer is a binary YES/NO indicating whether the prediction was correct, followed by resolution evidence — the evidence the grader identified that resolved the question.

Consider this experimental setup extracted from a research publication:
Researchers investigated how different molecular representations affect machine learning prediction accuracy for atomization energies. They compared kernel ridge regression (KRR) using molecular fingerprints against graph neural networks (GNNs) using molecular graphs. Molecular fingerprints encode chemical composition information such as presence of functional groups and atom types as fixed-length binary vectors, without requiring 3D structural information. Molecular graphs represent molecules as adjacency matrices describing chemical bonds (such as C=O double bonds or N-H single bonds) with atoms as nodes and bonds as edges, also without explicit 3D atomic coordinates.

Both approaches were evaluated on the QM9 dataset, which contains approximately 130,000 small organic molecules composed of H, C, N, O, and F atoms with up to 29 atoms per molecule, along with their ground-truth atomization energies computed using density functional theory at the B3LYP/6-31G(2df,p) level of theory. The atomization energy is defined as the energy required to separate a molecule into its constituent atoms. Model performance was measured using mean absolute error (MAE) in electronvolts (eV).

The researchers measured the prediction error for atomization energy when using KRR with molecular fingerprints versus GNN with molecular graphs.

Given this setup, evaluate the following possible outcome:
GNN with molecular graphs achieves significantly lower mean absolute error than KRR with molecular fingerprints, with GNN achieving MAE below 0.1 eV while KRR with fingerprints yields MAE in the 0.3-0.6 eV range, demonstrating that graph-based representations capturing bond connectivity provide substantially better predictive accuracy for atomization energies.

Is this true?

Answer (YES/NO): NO